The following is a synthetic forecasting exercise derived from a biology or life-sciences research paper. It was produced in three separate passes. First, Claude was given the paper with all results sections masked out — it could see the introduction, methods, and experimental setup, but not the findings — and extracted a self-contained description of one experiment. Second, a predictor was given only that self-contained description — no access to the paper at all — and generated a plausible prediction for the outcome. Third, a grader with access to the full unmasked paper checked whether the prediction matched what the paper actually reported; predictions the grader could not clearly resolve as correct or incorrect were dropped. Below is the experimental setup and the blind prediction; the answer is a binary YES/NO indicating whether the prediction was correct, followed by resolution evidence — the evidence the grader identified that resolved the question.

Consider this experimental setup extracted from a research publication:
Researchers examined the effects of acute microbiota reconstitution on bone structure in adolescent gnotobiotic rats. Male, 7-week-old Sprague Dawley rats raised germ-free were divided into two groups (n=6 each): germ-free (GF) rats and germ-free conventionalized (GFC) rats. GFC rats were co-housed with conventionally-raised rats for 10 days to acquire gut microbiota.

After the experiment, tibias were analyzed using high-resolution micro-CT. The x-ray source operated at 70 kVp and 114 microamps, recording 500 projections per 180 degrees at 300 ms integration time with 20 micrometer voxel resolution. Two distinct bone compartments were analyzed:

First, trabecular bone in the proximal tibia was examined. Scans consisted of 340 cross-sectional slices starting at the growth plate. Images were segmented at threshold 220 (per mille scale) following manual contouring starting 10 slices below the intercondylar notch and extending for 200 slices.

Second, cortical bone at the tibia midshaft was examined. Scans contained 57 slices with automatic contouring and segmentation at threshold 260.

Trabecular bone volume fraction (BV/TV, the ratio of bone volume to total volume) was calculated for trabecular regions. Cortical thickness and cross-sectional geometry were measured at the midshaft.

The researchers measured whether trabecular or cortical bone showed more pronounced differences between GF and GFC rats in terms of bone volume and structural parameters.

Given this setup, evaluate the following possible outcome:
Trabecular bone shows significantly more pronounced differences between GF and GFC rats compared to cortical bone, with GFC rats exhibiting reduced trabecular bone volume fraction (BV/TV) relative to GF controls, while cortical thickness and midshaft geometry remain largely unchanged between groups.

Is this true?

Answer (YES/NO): NO